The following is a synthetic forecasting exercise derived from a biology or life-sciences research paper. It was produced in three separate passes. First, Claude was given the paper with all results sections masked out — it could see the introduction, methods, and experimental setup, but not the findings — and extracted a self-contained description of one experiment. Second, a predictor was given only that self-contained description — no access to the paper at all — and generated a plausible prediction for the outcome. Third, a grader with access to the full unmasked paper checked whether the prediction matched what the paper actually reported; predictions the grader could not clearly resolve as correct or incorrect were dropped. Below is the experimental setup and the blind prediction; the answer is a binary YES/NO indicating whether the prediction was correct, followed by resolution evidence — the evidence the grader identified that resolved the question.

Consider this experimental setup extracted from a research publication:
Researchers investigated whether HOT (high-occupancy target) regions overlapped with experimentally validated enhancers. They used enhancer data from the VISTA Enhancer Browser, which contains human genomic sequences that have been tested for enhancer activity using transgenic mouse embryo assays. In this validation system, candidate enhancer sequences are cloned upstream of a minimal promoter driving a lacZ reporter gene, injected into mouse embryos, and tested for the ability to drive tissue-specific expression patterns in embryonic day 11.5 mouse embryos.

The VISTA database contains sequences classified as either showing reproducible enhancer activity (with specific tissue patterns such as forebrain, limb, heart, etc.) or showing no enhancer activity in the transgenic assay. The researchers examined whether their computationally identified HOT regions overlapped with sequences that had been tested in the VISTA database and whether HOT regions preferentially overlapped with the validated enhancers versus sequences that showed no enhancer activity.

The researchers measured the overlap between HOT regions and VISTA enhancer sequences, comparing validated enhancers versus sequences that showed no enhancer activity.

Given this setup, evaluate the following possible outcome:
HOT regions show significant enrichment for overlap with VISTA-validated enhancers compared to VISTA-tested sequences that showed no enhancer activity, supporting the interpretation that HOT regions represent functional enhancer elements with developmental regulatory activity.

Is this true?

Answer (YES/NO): YES